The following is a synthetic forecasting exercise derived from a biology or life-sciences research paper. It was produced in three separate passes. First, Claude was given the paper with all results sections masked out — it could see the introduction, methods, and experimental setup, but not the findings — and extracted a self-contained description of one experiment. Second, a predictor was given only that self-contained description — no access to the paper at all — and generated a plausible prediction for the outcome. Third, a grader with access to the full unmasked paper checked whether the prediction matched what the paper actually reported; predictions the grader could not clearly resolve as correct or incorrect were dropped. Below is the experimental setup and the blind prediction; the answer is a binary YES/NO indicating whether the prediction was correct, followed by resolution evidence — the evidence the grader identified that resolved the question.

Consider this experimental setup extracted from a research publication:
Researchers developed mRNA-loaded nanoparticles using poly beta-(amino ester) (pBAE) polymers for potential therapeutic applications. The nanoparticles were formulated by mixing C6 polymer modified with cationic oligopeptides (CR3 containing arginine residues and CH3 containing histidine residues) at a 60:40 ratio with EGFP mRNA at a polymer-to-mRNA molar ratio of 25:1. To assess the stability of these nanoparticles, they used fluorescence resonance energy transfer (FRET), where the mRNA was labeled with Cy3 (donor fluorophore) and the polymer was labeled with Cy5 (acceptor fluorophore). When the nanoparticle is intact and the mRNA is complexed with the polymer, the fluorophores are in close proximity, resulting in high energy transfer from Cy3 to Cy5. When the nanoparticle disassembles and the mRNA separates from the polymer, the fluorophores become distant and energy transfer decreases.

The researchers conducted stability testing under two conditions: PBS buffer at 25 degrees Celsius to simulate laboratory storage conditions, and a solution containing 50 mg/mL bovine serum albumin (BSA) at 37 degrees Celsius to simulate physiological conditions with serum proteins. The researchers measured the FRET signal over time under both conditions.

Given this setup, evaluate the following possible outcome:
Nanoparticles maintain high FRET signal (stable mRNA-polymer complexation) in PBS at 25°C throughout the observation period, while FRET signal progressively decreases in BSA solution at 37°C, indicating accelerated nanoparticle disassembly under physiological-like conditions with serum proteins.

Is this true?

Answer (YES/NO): YES